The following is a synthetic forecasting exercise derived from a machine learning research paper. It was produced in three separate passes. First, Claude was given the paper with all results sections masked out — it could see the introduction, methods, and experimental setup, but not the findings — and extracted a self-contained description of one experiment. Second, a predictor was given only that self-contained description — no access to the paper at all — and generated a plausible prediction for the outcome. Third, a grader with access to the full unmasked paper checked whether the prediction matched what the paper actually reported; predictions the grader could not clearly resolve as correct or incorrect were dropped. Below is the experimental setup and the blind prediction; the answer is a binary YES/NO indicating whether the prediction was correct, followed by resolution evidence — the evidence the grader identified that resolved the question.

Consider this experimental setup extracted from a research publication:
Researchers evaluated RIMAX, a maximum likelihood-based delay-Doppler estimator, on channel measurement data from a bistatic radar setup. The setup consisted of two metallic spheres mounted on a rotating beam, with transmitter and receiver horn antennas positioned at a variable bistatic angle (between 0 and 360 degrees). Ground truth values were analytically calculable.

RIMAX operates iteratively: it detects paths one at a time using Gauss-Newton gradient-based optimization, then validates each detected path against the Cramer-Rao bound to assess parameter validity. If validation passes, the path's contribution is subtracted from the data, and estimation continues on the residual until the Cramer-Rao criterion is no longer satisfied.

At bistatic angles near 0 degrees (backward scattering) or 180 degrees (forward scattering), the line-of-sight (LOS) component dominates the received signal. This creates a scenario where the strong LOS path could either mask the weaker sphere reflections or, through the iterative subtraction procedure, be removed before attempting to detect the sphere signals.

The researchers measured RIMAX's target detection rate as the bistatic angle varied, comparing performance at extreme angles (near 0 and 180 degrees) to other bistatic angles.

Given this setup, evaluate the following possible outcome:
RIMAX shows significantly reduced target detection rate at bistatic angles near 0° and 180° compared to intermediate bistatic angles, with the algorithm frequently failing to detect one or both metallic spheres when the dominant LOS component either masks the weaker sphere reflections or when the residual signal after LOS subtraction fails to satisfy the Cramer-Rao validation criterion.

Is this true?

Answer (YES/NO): NO